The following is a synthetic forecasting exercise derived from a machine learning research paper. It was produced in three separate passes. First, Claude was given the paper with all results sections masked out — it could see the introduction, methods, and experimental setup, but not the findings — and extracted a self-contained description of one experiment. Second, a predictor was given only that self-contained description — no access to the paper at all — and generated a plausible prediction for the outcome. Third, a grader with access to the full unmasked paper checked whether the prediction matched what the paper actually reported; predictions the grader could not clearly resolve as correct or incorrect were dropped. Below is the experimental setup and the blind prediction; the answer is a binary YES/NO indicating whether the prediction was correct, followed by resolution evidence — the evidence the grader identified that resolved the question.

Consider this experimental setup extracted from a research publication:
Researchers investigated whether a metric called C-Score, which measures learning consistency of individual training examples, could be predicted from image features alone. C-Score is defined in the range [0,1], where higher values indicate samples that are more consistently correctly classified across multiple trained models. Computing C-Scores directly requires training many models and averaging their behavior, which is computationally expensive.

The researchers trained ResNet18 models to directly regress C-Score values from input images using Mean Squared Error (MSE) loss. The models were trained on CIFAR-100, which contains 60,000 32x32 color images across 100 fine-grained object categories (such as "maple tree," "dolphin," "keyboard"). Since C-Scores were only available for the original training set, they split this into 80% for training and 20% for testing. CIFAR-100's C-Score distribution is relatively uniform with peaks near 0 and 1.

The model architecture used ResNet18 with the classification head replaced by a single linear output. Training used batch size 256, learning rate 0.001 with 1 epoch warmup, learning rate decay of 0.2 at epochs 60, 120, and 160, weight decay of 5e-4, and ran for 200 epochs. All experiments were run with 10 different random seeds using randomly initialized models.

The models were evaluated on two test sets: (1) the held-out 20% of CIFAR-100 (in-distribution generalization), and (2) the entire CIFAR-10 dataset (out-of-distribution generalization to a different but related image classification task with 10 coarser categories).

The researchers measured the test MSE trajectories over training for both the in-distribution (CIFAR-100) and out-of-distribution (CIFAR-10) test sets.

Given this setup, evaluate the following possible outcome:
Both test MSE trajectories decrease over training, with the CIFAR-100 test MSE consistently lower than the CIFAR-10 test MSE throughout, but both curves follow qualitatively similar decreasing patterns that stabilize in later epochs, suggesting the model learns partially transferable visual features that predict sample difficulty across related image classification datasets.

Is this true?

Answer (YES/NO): NO